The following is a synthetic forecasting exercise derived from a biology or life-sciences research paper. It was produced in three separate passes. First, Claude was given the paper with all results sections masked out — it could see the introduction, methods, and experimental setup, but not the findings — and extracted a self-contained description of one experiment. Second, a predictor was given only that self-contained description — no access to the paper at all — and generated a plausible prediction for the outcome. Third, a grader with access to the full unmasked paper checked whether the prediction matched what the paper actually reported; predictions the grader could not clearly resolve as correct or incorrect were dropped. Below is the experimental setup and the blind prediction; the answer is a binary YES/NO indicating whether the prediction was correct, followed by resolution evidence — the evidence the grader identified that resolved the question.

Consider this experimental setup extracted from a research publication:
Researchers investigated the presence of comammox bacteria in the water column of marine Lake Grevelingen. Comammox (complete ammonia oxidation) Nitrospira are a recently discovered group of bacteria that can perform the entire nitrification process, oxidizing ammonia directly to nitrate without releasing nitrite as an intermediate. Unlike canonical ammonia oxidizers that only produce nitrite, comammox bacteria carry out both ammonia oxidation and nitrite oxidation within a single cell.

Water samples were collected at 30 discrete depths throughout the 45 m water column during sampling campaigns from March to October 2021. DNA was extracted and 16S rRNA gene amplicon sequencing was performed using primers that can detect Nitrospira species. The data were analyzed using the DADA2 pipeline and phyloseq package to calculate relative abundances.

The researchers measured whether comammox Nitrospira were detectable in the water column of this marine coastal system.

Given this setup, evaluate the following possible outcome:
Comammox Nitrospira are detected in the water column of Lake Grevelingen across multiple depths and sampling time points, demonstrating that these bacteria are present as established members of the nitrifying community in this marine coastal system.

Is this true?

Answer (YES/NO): NO